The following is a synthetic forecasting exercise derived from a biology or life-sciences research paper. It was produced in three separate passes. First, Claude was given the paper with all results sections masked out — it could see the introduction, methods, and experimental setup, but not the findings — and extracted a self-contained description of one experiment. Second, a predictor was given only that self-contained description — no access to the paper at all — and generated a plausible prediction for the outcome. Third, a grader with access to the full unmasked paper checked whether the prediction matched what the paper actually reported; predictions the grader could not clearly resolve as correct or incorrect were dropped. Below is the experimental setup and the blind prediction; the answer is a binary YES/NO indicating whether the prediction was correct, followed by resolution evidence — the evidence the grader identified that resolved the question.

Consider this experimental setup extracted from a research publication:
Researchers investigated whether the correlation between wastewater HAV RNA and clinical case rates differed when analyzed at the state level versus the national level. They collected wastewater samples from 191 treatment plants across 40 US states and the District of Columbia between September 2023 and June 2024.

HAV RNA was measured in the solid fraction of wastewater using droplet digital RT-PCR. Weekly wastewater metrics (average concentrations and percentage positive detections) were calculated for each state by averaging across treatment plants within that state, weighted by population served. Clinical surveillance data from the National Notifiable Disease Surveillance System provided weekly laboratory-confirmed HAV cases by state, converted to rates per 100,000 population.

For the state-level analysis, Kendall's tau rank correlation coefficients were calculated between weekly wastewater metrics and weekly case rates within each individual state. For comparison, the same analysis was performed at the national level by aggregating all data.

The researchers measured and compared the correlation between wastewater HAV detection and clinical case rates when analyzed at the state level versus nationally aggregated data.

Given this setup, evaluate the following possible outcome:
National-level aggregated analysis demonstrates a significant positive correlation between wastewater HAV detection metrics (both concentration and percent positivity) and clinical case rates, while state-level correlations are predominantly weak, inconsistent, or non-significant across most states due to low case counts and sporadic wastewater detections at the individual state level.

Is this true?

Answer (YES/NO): YES